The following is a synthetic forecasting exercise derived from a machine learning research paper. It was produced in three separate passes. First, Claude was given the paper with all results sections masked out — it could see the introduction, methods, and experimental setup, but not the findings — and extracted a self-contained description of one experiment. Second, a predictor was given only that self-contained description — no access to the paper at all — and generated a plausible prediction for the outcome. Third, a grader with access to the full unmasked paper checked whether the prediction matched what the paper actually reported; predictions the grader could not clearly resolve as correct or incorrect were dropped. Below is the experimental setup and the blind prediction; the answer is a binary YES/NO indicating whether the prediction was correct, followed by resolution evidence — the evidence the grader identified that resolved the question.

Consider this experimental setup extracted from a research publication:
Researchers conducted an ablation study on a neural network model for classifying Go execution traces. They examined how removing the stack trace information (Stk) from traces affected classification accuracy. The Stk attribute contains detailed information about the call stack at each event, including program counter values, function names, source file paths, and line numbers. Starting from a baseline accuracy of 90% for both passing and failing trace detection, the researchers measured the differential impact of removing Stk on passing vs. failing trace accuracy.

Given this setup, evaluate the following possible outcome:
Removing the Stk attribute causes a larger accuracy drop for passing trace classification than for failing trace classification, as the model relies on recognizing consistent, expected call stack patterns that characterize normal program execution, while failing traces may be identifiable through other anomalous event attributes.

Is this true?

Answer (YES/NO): YES